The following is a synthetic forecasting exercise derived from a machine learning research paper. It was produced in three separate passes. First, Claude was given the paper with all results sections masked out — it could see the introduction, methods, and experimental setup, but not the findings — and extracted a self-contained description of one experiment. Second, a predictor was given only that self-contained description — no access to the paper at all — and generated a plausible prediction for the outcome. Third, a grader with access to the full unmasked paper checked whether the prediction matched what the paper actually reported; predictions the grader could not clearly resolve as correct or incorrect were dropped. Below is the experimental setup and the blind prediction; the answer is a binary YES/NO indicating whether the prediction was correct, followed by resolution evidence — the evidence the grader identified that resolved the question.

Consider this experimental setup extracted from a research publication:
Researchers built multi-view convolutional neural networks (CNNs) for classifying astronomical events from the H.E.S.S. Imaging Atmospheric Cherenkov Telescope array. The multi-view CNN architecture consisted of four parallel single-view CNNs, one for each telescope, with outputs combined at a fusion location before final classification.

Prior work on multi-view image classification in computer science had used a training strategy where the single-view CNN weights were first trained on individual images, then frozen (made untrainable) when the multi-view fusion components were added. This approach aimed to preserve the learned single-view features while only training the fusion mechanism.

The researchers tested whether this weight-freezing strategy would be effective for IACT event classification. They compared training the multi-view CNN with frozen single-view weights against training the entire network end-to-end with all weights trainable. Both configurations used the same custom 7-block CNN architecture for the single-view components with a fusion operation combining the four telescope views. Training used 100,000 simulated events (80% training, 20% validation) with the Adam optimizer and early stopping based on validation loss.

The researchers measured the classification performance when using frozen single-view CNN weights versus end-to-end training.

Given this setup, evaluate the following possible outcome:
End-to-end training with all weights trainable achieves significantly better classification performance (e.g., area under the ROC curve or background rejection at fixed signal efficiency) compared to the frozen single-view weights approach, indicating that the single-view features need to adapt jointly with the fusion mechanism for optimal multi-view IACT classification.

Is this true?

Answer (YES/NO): YES